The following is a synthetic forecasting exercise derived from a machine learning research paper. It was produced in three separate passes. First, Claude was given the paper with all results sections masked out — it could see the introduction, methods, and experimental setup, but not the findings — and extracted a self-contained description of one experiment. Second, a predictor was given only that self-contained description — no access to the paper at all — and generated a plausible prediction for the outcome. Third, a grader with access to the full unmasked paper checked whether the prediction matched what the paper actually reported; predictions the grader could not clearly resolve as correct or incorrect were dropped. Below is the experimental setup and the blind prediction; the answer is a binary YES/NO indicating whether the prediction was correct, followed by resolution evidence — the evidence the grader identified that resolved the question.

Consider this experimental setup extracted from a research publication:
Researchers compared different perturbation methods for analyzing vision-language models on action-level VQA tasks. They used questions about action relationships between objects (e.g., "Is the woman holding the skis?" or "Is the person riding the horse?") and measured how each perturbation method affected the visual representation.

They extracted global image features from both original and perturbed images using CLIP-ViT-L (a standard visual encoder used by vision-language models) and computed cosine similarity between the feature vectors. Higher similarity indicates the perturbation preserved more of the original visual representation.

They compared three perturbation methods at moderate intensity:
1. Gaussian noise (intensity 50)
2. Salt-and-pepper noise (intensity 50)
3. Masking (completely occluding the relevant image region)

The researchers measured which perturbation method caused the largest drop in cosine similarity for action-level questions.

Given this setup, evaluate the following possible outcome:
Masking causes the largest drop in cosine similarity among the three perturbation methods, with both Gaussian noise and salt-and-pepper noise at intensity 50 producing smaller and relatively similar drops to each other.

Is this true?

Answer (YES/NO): YES